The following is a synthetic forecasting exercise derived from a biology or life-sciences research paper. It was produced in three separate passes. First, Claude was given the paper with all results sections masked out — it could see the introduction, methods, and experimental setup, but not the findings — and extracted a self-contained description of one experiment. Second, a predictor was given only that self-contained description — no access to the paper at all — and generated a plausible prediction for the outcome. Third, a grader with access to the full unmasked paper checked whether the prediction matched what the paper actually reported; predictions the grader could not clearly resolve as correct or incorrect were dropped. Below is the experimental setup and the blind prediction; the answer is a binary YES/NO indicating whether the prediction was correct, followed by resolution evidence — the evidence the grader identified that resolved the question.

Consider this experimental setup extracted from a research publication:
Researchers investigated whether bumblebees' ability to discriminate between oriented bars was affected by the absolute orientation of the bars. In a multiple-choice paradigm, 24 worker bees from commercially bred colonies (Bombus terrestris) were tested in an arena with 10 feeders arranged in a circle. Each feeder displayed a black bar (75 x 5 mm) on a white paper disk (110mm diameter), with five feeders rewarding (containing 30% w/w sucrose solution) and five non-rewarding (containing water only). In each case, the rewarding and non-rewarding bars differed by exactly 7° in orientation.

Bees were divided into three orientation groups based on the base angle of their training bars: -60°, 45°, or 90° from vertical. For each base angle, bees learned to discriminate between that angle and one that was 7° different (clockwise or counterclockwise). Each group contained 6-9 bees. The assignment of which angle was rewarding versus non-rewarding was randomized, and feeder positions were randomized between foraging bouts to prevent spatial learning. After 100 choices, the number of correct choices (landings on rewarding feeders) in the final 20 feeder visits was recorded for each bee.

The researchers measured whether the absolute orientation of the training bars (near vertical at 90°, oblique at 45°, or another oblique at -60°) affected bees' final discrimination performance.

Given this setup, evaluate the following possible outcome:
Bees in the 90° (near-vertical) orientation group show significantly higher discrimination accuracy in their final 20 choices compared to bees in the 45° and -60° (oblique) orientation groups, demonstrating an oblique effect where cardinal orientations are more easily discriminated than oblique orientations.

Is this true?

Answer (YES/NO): NO